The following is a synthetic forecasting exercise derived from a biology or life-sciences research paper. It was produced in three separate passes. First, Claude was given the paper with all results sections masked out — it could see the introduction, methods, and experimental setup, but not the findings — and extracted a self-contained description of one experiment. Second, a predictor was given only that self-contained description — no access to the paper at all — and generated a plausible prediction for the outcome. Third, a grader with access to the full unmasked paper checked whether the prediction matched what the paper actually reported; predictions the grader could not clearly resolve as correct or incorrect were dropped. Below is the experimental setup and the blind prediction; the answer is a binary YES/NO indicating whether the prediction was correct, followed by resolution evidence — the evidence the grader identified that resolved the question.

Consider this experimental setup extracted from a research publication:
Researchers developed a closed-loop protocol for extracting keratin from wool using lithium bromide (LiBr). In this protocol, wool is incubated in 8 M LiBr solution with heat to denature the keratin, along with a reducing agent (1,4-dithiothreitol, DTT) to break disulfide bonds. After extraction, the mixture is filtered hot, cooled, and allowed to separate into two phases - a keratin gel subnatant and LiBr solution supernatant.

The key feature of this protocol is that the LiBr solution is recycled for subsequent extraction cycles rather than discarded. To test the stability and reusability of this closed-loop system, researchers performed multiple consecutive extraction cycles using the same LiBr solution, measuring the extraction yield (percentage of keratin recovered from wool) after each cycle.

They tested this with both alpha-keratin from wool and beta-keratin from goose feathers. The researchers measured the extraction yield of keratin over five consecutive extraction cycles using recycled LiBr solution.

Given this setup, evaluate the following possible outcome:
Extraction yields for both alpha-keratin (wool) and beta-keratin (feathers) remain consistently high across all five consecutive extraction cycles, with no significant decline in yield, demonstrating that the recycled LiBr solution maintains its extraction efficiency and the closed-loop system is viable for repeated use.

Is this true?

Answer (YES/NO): YES